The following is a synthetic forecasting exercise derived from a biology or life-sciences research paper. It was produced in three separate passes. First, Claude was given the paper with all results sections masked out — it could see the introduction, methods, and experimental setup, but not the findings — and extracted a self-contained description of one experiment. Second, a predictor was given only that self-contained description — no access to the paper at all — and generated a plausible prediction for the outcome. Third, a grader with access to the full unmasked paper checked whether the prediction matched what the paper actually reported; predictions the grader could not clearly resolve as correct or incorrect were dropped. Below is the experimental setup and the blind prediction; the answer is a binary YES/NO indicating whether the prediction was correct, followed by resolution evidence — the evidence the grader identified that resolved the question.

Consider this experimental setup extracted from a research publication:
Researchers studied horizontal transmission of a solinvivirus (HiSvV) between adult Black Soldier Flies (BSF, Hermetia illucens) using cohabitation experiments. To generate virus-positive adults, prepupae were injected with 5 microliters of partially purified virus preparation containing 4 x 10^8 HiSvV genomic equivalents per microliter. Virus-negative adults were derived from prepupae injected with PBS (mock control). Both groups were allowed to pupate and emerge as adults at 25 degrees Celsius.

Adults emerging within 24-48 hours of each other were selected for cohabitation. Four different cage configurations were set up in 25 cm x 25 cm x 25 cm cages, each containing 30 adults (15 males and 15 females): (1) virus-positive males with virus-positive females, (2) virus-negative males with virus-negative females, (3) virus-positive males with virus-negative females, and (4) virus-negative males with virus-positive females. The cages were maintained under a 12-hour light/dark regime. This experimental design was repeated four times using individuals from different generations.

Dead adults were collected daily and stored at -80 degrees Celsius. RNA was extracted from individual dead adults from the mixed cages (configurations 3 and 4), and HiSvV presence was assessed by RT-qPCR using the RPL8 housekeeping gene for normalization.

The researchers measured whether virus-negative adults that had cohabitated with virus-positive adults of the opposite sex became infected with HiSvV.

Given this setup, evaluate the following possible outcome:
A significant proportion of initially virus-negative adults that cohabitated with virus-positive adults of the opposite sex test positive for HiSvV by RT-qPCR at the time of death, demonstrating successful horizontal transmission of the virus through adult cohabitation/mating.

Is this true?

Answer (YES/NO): YES